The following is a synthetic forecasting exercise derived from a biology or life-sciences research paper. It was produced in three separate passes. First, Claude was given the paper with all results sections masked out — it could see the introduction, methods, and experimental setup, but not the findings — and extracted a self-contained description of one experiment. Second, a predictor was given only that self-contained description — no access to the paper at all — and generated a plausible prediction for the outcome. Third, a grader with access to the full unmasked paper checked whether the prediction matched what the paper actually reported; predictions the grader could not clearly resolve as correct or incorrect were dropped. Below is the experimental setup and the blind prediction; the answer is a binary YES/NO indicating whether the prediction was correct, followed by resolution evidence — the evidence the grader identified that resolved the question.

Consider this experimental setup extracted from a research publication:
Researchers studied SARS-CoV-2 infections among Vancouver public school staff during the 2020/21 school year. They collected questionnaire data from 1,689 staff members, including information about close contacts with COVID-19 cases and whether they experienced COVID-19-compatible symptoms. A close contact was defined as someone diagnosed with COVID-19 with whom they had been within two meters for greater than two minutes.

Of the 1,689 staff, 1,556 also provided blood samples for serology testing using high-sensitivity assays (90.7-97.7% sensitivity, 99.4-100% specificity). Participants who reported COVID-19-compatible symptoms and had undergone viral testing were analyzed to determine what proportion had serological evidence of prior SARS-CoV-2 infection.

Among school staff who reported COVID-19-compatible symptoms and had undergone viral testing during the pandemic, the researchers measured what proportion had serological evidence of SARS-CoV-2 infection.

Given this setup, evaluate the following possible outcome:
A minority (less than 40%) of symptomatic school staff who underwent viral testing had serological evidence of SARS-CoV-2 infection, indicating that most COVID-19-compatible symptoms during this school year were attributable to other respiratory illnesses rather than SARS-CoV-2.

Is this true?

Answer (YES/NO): YES